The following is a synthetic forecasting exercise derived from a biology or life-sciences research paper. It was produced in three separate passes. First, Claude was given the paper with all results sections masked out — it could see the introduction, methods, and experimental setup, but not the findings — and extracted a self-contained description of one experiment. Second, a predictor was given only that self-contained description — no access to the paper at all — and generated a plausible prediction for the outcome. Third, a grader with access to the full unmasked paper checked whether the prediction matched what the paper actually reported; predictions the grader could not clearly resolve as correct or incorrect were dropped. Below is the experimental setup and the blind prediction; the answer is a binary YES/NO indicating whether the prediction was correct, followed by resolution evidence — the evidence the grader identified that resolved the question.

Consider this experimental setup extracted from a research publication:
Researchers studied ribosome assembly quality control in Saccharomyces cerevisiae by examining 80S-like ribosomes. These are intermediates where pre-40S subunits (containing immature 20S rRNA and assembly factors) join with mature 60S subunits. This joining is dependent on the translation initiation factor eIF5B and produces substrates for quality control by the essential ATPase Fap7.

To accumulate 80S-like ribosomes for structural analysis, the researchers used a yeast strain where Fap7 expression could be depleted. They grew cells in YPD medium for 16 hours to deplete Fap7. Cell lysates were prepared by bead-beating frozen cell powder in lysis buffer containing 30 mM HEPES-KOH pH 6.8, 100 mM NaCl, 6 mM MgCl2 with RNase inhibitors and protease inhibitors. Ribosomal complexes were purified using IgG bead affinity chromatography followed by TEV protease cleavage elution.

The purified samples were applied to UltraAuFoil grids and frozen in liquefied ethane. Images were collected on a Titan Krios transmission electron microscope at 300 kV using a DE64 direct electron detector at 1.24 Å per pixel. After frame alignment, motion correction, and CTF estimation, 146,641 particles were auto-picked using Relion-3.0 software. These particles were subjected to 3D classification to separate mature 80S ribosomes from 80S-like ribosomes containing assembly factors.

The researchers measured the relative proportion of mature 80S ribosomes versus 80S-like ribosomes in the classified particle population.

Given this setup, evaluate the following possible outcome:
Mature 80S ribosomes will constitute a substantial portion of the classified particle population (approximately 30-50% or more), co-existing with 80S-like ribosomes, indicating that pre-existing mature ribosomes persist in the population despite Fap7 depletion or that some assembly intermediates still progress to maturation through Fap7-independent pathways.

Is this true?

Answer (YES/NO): YES